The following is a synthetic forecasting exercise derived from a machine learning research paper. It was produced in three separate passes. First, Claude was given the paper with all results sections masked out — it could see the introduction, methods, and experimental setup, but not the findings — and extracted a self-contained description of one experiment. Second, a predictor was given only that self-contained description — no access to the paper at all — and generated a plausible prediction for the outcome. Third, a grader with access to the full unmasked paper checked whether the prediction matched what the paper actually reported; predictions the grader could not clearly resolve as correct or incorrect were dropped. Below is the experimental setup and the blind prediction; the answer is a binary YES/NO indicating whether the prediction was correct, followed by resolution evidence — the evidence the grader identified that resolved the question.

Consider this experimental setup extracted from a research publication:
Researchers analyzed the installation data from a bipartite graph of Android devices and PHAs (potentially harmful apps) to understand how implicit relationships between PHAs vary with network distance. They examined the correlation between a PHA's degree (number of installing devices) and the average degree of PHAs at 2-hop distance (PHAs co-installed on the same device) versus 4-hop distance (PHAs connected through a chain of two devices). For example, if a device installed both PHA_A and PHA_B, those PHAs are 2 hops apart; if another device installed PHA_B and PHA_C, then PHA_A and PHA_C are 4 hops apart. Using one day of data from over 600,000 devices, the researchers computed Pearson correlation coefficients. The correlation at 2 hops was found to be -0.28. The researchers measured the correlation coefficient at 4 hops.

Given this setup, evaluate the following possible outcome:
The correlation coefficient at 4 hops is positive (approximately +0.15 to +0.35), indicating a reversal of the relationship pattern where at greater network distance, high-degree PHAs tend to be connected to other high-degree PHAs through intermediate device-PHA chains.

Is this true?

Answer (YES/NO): NO